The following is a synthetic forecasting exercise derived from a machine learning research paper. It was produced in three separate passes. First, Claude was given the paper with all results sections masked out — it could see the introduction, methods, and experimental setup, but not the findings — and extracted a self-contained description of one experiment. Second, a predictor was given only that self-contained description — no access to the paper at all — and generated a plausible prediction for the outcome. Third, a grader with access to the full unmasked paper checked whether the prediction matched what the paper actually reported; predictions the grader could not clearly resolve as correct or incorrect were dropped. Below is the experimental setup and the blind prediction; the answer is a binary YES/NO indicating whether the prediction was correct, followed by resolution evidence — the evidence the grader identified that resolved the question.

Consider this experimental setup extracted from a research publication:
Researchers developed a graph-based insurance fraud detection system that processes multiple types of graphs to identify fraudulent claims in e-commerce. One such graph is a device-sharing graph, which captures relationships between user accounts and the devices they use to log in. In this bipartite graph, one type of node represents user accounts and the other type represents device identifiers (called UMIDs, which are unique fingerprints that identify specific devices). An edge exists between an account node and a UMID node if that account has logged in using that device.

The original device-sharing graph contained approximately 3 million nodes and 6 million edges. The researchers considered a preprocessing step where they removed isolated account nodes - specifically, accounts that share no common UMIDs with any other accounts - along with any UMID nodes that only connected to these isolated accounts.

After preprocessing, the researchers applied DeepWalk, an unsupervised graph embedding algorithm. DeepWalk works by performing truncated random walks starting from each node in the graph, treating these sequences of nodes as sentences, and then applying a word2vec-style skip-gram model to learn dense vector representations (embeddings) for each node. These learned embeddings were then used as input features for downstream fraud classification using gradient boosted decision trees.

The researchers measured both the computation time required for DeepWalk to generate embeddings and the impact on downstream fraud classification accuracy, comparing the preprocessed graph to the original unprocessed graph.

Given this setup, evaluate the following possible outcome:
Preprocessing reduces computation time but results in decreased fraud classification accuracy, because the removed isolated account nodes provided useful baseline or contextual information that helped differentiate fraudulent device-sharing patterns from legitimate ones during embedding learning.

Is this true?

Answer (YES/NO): NO